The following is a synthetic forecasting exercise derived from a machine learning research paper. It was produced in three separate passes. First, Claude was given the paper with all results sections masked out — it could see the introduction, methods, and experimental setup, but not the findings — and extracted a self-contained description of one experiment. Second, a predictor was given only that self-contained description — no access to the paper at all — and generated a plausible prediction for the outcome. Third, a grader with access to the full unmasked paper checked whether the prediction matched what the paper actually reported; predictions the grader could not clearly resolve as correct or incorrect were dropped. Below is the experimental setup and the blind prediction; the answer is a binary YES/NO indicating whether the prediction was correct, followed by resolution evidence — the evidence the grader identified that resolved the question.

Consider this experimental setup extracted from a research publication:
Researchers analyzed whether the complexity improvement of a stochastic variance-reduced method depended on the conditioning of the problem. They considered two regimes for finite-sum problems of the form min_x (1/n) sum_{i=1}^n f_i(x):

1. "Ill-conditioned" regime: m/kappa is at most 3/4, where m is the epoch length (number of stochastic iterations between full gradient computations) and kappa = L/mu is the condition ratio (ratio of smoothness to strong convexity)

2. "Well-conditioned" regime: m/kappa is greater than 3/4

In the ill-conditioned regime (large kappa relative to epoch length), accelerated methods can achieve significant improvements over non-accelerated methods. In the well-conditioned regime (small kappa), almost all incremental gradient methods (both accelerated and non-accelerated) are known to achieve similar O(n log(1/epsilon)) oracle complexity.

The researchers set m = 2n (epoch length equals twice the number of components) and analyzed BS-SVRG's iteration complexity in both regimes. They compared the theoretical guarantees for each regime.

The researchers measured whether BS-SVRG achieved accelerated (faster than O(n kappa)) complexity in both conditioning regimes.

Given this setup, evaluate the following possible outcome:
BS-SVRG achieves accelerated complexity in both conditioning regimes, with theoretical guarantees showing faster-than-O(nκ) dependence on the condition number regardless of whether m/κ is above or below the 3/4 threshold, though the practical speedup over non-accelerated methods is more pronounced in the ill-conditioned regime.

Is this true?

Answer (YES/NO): NO